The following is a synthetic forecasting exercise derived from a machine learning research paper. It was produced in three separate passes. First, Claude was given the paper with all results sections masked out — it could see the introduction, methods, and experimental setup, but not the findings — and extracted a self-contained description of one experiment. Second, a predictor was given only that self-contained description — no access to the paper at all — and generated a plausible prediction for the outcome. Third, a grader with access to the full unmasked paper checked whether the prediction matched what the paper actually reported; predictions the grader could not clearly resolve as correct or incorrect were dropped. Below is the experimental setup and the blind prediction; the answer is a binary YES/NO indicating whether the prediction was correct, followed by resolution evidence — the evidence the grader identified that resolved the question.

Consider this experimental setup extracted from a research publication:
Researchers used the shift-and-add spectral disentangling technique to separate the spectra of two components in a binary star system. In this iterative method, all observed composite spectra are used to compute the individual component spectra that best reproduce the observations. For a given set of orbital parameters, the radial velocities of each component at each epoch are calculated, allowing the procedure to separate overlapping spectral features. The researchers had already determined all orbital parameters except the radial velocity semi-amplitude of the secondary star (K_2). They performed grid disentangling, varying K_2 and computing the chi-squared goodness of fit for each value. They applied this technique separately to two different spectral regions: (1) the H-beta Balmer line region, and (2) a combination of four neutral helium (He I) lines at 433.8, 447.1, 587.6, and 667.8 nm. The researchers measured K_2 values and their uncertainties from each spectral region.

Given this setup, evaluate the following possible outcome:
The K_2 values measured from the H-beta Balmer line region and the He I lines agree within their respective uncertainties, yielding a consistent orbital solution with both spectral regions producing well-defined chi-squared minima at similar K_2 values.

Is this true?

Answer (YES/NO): NO